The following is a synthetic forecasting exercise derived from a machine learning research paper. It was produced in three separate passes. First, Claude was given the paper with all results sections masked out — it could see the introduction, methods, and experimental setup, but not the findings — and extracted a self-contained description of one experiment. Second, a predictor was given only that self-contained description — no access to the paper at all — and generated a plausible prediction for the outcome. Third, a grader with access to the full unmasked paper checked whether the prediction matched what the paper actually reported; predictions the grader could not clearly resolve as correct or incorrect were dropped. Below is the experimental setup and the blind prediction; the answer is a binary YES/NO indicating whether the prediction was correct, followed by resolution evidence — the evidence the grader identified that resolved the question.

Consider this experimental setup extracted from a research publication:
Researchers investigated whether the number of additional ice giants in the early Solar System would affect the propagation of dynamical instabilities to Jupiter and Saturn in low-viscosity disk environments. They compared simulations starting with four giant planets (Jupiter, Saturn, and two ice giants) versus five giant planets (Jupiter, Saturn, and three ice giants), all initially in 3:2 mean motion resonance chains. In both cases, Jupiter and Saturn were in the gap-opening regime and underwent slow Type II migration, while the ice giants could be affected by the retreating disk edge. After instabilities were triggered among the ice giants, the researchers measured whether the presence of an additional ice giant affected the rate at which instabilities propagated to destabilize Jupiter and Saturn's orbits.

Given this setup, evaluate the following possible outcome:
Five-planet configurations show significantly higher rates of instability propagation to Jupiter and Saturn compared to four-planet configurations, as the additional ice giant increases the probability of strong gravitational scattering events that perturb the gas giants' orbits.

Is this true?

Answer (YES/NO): NO